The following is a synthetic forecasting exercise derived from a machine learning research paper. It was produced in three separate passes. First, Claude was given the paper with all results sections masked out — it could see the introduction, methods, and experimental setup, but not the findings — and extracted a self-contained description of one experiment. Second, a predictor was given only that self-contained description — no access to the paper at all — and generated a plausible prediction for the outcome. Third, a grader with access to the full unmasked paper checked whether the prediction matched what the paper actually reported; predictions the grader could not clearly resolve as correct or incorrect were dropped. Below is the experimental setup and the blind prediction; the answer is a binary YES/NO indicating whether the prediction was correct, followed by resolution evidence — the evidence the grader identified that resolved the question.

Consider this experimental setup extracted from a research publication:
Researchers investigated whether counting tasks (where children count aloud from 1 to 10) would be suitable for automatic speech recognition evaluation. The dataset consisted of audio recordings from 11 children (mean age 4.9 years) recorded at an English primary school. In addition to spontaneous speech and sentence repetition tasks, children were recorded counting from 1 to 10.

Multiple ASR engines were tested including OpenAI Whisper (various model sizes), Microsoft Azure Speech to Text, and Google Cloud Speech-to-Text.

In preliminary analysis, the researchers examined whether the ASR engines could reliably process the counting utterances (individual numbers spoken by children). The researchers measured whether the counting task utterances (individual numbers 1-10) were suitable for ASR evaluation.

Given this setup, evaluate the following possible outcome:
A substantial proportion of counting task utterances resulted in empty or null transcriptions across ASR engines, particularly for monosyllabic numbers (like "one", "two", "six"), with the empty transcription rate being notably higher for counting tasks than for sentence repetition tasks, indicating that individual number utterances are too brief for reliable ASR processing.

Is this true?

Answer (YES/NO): NO